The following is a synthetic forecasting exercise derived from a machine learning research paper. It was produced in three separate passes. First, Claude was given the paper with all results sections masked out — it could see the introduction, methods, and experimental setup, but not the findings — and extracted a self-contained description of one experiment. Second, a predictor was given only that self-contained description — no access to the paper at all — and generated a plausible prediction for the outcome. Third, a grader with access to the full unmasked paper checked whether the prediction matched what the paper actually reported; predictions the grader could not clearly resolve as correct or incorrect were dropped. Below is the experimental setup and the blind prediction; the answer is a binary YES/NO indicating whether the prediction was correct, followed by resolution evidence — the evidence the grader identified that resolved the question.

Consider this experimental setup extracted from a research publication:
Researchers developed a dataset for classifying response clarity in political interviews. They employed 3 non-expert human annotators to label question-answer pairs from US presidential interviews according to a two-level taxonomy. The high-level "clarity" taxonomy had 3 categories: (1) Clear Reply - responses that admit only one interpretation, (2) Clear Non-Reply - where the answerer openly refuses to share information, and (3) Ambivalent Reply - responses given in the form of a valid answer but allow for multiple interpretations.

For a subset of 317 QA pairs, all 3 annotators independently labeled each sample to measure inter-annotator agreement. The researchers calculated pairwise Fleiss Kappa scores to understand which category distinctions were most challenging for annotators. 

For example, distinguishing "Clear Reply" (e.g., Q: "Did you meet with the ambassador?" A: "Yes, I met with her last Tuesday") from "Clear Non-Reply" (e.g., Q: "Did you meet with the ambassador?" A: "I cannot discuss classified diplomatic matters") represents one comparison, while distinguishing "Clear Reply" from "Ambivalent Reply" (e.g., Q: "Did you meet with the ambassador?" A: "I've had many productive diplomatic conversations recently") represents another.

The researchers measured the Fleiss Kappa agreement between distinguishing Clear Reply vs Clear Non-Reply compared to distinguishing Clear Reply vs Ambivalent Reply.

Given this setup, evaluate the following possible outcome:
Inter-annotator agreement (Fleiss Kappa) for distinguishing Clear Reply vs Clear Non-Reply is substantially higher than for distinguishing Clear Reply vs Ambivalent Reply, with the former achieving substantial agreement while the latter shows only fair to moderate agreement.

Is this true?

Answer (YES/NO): NO